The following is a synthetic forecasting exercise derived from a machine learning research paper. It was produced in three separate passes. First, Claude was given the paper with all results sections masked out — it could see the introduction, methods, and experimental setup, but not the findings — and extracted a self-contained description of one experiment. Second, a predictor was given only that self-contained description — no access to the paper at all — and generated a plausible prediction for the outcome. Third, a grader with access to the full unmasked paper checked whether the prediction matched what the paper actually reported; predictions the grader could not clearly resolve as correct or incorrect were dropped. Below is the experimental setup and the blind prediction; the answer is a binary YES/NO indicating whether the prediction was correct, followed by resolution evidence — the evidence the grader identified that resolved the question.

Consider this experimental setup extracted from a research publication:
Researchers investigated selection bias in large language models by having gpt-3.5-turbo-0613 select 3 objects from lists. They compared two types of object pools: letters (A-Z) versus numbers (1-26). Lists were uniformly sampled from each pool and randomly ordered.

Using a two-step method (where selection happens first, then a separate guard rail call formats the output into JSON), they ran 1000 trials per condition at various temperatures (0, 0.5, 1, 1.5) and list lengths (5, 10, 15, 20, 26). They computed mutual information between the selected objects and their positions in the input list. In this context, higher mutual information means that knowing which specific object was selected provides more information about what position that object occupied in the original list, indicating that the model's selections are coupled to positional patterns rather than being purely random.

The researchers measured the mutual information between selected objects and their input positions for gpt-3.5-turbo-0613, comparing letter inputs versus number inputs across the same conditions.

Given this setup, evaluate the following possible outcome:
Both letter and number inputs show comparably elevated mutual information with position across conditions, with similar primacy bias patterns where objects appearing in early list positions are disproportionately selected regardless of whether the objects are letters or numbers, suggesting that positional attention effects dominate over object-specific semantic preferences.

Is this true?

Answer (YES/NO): NO